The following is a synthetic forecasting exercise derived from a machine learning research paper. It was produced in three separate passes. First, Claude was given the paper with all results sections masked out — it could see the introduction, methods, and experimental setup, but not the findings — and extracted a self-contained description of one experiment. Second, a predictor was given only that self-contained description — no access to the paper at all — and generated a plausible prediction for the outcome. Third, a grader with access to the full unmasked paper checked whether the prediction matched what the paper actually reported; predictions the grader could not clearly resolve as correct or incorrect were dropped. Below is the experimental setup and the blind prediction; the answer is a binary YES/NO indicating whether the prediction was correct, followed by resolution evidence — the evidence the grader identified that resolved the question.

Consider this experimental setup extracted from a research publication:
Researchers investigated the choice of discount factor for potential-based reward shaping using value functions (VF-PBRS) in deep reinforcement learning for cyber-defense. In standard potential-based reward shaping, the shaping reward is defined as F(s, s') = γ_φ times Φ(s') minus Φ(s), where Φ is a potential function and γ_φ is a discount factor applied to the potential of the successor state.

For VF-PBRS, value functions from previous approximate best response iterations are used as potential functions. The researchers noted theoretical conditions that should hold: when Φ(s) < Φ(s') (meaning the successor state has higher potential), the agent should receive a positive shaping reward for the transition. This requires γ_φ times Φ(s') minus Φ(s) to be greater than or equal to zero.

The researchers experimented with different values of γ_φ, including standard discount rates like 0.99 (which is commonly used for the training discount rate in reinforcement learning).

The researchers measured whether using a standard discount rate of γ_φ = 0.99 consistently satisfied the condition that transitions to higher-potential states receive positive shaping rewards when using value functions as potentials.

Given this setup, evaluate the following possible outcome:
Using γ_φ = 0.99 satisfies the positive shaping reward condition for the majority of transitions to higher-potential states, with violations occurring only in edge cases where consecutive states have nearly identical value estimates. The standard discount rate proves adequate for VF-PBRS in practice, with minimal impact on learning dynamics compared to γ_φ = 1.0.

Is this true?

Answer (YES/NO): NO